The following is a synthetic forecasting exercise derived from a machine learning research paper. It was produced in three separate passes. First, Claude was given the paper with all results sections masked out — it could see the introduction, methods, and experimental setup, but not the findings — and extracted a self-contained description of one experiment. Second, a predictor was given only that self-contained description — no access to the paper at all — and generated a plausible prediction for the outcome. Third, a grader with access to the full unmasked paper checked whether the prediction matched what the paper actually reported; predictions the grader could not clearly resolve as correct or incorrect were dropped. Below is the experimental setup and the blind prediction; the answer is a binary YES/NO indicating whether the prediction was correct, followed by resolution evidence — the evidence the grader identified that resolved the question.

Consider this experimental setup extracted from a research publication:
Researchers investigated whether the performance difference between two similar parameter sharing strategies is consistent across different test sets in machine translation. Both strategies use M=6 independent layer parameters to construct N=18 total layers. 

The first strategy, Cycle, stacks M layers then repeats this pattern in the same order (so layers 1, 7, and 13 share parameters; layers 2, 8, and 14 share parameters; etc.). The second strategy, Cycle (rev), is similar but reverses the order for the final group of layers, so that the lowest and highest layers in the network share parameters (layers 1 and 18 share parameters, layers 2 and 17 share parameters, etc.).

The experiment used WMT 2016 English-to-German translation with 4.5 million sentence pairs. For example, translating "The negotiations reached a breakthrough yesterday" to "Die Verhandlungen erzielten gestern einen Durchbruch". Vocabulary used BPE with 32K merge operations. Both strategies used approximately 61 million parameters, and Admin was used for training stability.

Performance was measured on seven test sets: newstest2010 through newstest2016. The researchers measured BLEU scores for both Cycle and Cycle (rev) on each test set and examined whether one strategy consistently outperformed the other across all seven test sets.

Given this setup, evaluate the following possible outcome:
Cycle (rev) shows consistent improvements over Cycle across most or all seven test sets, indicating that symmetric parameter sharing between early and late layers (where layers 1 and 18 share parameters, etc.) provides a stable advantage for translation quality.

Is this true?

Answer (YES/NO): YES